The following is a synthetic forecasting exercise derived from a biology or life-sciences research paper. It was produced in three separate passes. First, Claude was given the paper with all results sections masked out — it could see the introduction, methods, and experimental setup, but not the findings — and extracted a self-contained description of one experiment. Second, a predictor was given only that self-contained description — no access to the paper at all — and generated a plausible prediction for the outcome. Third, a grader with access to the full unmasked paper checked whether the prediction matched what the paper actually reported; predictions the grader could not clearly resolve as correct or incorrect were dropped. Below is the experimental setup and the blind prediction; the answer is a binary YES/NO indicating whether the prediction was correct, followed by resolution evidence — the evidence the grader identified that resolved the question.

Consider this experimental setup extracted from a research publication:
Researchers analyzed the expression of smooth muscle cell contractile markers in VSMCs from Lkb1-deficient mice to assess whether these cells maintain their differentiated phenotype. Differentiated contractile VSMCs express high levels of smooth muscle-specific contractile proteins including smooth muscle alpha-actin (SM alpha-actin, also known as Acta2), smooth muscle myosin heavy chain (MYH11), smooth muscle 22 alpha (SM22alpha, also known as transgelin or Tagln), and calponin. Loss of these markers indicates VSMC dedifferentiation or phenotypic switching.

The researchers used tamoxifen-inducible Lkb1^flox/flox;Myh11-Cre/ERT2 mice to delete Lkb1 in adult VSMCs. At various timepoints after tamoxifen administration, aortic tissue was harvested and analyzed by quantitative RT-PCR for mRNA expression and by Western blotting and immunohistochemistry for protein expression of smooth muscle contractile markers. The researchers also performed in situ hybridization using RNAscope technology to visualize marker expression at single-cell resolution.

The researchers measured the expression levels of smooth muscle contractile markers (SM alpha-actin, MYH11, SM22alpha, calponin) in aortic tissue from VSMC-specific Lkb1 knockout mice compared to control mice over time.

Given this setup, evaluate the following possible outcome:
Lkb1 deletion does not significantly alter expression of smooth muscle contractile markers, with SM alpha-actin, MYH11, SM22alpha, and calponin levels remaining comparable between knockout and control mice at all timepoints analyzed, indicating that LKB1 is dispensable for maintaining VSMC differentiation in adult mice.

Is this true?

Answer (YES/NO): NO